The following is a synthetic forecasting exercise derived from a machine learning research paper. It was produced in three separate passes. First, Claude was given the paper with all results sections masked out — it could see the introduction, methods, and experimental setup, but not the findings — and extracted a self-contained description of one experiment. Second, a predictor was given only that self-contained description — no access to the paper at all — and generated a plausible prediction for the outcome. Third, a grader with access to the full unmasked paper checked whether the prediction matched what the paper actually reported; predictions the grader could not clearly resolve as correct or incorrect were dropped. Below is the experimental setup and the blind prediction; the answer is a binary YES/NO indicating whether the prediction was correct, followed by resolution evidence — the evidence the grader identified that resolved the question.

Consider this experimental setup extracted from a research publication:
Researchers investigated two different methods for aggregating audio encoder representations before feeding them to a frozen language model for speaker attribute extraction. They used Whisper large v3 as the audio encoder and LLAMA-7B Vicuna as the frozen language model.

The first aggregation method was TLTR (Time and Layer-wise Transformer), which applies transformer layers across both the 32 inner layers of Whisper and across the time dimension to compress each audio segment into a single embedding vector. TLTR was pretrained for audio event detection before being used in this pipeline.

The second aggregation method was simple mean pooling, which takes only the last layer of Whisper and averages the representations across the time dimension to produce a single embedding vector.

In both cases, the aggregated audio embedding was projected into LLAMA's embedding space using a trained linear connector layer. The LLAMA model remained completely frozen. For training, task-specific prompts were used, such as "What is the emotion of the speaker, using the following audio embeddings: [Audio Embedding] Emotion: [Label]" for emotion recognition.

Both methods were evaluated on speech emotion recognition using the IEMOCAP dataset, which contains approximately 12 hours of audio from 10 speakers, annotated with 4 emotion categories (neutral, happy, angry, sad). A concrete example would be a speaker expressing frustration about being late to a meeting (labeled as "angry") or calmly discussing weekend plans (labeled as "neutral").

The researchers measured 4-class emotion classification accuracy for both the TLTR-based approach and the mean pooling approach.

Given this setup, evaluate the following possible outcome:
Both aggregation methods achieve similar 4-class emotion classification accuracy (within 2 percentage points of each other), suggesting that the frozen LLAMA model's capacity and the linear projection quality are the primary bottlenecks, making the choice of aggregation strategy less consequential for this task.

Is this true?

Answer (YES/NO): NO